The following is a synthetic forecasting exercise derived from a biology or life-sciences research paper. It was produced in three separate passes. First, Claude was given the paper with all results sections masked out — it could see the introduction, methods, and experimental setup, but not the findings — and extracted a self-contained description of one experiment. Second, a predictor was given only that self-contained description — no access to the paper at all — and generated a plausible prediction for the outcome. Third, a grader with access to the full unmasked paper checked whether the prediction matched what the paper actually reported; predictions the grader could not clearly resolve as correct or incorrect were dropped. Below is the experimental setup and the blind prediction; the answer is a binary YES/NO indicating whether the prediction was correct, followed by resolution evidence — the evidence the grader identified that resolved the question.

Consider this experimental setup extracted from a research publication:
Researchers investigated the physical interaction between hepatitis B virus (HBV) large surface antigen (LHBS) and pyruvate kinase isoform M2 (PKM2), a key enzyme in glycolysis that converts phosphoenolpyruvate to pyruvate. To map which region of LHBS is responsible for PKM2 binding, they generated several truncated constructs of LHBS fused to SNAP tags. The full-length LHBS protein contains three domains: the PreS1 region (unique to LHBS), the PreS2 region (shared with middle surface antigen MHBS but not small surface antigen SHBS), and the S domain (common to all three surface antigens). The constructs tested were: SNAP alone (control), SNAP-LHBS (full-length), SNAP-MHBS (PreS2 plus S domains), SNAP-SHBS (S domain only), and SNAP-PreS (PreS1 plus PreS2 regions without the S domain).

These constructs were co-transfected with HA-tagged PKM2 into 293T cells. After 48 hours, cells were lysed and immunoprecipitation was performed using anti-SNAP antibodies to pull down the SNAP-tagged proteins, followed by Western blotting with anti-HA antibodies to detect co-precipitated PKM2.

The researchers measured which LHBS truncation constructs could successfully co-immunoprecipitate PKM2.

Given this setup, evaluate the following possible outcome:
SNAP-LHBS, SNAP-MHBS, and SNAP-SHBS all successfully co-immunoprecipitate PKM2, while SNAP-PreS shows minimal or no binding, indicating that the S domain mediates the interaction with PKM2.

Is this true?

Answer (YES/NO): YES